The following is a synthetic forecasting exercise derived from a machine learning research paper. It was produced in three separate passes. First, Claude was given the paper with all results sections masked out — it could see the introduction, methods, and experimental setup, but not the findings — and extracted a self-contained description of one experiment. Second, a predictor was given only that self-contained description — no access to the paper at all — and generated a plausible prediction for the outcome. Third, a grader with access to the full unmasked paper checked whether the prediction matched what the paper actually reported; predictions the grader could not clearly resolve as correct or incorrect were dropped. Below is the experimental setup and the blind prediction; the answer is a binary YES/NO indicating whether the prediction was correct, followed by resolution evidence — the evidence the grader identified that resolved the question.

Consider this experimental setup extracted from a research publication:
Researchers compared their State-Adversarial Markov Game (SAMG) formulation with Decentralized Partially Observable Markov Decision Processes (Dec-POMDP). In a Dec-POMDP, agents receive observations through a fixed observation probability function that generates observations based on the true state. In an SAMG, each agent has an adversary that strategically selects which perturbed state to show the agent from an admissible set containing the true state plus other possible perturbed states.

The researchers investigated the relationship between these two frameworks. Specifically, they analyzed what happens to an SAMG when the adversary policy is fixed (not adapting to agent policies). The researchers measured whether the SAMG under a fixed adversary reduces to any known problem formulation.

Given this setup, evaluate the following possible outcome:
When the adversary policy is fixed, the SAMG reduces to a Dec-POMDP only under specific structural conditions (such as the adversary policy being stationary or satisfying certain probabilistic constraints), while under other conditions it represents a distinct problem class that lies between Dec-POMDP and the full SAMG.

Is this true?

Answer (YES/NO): NO